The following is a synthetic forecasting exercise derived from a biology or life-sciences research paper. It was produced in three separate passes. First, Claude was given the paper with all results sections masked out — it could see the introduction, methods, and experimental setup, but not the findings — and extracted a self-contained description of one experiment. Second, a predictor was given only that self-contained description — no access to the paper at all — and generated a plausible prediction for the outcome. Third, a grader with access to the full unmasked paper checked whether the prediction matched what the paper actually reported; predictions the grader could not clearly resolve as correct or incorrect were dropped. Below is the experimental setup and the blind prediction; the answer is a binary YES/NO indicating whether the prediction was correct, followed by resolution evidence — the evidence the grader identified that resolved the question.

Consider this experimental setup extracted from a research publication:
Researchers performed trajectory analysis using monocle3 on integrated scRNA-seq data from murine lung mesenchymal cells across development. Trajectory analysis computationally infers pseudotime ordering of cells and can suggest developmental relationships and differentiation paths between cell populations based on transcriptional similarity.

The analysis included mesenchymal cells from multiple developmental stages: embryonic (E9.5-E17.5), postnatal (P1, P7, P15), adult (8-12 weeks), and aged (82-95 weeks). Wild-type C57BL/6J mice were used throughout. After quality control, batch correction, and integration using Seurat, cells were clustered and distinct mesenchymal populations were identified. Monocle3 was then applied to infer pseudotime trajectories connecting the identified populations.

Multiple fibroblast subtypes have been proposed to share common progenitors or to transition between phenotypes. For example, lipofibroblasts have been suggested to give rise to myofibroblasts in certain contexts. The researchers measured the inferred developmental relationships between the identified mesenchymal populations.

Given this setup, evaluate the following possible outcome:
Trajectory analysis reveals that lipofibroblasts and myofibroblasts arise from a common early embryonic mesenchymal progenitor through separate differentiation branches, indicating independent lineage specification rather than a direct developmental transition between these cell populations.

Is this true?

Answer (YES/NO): NO